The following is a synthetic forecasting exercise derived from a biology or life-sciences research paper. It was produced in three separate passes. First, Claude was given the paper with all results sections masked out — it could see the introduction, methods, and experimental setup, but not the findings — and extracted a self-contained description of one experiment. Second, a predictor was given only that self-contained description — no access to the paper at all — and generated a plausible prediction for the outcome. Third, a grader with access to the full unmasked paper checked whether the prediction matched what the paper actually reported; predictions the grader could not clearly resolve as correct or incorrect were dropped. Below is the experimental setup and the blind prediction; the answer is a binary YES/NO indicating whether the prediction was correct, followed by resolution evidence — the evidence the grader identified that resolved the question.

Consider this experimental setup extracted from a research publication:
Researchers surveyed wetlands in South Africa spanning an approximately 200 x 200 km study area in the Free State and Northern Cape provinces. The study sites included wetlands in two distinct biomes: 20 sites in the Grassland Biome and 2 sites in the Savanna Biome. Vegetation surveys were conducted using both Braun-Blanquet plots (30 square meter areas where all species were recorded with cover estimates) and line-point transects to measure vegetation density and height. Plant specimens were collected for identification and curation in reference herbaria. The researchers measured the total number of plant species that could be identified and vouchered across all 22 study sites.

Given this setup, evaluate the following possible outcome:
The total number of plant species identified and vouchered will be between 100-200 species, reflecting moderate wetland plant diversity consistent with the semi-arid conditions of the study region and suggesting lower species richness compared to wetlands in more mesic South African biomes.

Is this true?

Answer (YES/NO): YES